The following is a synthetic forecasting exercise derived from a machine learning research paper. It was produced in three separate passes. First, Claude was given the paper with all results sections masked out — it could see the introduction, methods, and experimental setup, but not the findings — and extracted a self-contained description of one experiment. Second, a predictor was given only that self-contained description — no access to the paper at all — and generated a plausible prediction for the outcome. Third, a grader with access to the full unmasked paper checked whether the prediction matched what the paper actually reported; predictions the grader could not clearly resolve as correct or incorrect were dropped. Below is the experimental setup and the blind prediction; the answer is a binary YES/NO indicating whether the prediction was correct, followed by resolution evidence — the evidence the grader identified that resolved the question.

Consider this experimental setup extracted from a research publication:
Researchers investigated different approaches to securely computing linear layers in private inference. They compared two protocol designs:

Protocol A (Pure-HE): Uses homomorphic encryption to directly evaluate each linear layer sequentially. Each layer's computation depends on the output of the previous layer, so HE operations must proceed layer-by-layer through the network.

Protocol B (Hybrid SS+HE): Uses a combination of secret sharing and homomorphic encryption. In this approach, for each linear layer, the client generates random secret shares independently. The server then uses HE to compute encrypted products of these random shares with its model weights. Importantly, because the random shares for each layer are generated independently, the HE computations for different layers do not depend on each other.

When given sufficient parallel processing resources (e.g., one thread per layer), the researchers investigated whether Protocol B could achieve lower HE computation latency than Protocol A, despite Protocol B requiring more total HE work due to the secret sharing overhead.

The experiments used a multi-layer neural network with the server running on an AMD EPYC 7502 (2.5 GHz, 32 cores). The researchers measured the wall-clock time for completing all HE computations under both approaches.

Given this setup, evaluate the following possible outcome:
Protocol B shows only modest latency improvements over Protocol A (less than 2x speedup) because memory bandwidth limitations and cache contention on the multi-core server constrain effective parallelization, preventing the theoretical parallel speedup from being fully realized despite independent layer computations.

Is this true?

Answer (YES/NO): NO